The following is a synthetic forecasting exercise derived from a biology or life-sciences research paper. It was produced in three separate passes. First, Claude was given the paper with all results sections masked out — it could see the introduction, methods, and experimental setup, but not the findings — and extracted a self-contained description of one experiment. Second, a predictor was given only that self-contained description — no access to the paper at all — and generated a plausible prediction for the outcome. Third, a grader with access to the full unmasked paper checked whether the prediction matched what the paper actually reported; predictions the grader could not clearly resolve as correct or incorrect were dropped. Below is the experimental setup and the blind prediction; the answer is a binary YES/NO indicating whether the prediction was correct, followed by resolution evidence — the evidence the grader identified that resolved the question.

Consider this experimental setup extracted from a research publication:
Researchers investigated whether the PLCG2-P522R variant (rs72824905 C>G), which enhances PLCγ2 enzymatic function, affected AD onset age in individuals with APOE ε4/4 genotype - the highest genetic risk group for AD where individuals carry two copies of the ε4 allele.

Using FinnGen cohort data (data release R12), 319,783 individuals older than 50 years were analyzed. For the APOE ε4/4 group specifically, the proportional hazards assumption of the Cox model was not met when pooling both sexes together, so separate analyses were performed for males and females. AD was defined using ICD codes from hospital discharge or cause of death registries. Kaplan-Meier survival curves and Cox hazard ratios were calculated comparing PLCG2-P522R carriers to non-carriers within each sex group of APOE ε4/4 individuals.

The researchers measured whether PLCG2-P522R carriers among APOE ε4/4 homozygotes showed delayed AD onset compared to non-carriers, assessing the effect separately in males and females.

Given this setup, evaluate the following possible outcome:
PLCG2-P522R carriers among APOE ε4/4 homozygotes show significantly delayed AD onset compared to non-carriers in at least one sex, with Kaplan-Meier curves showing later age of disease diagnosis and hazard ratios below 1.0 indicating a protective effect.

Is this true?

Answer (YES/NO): NO